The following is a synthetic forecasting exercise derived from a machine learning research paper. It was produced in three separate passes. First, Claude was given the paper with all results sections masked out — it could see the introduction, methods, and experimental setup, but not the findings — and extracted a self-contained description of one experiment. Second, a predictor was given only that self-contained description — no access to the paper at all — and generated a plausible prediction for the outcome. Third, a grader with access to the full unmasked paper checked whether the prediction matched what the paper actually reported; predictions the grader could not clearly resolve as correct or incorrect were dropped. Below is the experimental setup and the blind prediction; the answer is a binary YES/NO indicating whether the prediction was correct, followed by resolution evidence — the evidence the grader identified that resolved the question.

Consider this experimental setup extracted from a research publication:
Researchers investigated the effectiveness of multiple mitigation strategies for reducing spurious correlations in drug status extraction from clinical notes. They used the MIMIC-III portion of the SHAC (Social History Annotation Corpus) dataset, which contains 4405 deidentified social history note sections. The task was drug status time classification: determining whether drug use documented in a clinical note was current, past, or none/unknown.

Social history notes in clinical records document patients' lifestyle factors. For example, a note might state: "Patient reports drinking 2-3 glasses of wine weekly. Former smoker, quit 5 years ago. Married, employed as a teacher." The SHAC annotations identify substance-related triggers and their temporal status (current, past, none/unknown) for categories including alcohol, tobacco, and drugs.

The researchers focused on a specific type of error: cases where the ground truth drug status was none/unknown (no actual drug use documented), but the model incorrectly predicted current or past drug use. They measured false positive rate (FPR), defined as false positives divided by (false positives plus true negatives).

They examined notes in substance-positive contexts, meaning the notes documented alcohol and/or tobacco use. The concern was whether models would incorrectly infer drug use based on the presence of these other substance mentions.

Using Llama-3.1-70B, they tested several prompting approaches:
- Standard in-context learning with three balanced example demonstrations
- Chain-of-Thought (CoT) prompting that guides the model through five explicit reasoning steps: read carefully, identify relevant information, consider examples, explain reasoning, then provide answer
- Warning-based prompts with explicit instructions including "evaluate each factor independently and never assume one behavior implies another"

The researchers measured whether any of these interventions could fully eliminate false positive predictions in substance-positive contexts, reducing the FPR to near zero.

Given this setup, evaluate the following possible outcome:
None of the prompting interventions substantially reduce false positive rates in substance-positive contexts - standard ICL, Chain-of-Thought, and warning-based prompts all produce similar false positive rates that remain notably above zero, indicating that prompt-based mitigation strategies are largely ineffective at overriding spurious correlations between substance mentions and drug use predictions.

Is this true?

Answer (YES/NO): NO